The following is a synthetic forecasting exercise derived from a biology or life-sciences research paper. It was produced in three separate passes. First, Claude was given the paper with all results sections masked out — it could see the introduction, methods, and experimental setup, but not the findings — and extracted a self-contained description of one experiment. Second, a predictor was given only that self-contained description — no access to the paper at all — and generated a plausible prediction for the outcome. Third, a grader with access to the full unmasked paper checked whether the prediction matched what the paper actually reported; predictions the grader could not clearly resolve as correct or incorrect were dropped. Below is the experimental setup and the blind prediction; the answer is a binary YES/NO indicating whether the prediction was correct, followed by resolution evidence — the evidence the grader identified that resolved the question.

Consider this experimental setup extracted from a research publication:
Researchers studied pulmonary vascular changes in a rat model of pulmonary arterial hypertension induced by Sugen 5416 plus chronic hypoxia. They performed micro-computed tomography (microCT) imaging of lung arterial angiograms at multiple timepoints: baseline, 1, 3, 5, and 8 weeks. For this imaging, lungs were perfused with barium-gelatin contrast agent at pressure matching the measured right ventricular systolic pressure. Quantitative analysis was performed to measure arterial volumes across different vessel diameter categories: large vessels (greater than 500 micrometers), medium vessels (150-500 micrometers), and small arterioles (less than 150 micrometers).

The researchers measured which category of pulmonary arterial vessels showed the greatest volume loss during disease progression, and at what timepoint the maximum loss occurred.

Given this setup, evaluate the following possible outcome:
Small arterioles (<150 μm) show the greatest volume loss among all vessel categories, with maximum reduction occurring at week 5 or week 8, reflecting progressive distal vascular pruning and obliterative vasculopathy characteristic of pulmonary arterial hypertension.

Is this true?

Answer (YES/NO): YES